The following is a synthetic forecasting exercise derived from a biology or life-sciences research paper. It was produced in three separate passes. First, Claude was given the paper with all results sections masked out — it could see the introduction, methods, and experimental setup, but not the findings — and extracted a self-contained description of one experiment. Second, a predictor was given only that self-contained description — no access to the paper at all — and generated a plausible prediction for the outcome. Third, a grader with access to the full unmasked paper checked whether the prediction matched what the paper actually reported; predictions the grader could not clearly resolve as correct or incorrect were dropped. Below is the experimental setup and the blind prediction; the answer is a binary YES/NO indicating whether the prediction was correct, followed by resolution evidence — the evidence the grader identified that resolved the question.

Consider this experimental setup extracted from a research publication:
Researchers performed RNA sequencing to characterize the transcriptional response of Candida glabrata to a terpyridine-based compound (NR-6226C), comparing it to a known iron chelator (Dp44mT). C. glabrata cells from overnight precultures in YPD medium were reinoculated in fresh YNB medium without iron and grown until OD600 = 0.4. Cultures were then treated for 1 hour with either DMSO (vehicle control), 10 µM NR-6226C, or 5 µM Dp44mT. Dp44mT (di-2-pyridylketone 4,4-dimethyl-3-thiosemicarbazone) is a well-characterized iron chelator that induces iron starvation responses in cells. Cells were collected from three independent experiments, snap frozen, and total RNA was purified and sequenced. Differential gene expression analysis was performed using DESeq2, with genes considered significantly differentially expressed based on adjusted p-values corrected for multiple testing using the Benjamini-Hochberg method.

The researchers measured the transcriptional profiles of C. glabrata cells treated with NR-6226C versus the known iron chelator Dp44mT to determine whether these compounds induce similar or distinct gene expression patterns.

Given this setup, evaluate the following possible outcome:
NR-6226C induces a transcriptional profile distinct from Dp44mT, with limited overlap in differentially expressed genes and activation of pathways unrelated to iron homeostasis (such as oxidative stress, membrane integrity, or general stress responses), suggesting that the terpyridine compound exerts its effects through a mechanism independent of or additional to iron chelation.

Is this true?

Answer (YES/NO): NO